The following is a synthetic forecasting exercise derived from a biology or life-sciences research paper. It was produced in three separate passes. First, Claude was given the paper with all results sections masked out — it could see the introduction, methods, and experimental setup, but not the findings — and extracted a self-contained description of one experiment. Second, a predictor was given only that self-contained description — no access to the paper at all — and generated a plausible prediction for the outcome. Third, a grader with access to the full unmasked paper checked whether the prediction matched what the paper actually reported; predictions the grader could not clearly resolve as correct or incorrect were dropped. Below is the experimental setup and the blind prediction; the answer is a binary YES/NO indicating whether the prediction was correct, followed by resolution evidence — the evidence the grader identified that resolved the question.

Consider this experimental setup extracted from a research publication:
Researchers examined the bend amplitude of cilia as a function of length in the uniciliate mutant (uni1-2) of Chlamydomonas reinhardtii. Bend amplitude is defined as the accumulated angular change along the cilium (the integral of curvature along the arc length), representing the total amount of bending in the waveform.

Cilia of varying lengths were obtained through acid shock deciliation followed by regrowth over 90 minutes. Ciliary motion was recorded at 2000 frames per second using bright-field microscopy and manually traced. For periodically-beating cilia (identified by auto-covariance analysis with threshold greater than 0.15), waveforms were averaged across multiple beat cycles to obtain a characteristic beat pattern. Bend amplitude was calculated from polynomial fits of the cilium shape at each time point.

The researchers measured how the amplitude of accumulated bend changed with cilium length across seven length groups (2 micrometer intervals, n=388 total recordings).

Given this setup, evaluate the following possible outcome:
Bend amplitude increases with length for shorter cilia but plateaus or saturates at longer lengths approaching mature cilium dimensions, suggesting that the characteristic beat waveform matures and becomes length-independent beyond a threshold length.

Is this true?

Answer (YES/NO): NO